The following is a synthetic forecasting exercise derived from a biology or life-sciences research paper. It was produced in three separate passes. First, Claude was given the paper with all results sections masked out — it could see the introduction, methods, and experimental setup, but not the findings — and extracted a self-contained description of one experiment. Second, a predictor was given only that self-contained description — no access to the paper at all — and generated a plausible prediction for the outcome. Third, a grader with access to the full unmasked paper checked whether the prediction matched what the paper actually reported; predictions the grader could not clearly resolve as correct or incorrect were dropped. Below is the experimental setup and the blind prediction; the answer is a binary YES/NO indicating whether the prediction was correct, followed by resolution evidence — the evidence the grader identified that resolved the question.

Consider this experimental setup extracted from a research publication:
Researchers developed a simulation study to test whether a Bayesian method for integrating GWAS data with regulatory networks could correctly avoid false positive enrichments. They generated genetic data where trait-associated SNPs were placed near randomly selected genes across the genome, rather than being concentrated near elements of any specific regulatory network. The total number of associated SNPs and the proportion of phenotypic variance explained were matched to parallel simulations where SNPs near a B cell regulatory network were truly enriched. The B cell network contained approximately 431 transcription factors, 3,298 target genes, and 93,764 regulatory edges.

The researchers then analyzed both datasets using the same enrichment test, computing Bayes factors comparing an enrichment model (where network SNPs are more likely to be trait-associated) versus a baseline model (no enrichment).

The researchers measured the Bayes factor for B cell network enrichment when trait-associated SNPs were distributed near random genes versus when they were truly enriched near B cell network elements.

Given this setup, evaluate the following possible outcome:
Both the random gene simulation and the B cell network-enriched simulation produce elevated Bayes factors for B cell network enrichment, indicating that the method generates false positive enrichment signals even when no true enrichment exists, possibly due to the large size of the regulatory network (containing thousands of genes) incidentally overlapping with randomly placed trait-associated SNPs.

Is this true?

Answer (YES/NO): NO